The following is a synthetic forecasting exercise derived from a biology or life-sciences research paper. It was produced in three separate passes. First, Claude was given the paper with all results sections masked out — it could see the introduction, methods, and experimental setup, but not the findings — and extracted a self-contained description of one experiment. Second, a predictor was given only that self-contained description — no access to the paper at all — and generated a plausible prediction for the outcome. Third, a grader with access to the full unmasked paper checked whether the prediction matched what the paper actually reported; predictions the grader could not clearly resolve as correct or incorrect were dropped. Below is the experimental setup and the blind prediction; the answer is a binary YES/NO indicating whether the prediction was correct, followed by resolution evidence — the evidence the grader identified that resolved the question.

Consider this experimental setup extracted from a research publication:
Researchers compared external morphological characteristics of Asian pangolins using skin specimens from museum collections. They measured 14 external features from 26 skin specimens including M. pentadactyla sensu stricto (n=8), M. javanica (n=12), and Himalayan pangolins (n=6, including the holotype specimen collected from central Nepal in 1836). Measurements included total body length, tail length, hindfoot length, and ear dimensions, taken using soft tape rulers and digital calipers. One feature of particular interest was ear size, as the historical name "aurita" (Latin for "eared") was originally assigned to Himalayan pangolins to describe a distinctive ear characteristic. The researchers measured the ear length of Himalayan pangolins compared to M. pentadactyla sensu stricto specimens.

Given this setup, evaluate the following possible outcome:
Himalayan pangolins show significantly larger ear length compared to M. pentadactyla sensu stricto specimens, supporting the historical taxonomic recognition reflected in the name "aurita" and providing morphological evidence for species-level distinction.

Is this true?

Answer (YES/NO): NO